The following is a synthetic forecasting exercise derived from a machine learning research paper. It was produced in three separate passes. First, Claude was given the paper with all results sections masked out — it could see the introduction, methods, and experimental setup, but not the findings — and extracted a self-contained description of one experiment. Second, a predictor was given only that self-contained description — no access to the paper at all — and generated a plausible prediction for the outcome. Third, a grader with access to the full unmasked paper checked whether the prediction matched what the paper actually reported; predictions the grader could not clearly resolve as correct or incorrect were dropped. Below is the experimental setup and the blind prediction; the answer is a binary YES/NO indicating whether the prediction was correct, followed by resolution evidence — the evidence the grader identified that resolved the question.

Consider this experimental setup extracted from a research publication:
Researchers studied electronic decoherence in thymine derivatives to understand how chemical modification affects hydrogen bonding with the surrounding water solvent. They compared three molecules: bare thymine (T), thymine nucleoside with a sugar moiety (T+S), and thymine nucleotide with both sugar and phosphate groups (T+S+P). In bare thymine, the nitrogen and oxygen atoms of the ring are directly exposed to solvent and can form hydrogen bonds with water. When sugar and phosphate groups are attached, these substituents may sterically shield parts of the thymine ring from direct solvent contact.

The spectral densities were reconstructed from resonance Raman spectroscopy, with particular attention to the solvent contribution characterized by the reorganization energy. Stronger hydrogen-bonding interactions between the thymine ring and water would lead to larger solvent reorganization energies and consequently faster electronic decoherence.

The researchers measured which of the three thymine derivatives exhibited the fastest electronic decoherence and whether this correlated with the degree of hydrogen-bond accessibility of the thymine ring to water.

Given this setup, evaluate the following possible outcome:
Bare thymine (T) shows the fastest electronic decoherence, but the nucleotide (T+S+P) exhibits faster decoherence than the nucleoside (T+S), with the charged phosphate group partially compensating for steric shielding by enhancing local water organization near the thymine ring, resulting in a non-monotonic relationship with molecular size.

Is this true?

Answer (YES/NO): NO